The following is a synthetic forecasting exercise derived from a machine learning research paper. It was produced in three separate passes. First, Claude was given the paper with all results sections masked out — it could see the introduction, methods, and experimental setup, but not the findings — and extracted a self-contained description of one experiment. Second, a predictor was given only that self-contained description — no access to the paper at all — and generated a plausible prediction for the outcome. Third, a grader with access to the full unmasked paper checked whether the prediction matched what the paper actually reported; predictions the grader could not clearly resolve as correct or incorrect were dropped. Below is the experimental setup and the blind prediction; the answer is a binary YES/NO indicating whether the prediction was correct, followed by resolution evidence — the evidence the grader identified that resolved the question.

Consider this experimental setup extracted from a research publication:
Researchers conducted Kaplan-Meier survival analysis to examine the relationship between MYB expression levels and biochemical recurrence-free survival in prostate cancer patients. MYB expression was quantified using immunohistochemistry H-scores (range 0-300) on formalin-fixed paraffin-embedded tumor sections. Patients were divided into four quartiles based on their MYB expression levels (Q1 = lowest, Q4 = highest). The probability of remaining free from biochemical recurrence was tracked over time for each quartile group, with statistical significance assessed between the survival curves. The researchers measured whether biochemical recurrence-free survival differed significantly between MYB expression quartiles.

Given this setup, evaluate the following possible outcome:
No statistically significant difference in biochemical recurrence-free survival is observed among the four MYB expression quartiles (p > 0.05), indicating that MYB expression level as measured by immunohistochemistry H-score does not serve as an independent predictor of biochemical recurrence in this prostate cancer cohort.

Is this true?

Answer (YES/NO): NO